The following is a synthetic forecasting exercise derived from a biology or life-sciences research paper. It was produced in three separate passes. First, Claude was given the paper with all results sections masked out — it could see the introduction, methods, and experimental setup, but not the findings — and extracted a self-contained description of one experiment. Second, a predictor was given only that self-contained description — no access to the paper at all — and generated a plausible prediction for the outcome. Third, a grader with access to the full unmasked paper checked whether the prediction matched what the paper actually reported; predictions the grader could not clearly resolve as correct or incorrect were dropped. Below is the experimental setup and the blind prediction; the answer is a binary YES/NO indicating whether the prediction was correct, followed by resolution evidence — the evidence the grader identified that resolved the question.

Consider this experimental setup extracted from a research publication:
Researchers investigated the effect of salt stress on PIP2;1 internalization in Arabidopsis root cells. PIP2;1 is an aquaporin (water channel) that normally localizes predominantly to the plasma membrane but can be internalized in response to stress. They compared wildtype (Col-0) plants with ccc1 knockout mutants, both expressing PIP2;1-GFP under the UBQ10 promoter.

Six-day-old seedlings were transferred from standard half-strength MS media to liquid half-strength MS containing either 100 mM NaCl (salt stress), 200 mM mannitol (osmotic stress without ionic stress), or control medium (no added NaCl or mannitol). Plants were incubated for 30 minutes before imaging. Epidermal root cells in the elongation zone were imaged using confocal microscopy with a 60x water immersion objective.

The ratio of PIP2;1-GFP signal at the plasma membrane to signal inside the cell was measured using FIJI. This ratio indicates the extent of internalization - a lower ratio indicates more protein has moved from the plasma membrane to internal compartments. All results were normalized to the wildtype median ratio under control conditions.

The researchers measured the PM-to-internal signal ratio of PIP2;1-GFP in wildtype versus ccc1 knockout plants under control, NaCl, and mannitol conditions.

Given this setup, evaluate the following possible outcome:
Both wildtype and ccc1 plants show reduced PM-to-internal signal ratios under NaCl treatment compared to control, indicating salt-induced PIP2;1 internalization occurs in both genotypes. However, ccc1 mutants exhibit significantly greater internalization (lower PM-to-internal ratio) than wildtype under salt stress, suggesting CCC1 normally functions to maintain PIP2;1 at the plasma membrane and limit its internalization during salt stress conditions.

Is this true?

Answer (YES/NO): NO